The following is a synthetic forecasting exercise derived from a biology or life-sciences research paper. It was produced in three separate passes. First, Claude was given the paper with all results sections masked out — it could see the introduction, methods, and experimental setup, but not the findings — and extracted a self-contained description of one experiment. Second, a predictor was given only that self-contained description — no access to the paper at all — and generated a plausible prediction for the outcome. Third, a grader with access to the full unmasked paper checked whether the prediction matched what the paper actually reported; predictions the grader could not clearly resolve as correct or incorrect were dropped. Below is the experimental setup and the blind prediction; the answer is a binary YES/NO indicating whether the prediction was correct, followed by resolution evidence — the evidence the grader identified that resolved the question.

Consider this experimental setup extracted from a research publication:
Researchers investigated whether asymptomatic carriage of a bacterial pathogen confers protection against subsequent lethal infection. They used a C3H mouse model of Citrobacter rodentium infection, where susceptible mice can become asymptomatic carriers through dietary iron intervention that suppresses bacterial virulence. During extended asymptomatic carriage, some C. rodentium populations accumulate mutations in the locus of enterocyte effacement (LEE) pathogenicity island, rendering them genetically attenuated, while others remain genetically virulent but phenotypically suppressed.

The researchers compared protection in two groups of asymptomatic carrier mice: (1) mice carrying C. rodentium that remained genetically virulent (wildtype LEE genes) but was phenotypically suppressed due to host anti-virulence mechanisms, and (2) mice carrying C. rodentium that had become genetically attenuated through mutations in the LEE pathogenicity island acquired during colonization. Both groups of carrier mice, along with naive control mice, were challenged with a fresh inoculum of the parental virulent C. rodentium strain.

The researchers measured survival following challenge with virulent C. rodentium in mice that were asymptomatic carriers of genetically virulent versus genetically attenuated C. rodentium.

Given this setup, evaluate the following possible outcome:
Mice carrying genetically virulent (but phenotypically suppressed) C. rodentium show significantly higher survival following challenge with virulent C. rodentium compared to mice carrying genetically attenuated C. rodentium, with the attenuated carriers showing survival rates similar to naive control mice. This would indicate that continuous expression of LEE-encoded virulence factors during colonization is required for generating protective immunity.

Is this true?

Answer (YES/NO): YES